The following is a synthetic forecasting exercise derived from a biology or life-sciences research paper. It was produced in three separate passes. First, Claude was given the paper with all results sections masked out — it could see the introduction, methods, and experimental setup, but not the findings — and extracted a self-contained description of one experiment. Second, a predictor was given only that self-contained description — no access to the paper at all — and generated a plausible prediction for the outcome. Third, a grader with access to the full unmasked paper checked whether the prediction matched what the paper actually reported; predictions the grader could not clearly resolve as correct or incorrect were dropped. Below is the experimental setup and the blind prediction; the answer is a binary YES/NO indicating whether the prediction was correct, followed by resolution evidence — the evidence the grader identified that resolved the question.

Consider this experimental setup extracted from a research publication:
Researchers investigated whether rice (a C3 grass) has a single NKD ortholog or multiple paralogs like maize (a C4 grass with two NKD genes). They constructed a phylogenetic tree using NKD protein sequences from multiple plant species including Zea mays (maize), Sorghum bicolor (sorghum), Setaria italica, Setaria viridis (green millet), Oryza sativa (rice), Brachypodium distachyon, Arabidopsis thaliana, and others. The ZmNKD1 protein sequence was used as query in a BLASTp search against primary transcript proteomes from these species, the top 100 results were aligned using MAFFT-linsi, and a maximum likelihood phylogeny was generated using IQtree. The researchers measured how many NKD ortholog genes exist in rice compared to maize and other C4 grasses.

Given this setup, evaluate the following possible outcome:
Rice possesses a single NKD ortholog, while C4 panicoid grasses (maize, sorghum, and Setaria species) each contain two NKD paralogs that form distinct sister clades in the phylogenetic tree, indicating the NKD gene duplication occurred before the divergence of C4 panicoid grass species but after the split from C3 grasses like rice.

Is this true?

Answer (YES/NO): NO